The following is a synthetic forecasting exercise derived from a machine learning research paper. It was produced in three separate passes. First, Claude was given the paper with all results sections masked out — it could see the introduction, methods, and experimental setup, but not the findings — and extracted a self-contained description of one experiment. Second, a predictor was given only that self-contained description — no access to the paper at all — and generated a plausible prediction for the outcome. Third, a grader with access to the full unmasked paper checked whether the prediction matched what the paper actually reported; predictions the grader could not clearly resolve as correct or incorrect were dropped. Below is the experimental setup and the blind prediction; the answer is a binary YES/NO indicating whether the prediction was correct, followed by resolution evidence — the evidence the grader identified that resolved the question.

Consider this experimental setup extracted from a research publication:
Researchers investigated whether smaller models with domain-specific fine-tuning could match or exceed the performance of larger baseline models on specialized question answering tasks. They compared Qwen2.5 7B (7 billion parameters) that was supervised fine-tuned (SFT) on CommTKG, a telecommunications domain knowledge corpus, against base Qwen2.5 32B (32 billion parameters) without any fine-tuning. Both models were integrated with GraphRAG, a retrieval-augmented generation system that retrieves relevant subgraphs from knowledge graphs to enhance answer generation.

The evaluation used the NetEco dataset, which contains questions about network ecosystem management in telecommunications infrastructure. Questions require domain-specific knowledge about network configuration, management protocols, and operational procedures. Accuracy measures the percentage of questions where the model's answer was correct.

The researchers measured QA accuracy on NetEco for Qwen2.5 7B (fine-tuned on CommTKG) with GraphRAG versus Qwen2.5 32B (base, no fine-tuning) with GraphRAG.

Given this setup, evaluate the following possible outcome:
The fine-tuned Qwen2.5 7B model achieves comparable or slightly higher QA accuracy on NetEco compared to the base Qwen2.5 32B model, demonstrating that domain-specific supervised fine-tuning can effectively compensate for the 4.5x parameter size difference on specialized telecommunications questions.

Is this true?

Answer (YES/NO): NO